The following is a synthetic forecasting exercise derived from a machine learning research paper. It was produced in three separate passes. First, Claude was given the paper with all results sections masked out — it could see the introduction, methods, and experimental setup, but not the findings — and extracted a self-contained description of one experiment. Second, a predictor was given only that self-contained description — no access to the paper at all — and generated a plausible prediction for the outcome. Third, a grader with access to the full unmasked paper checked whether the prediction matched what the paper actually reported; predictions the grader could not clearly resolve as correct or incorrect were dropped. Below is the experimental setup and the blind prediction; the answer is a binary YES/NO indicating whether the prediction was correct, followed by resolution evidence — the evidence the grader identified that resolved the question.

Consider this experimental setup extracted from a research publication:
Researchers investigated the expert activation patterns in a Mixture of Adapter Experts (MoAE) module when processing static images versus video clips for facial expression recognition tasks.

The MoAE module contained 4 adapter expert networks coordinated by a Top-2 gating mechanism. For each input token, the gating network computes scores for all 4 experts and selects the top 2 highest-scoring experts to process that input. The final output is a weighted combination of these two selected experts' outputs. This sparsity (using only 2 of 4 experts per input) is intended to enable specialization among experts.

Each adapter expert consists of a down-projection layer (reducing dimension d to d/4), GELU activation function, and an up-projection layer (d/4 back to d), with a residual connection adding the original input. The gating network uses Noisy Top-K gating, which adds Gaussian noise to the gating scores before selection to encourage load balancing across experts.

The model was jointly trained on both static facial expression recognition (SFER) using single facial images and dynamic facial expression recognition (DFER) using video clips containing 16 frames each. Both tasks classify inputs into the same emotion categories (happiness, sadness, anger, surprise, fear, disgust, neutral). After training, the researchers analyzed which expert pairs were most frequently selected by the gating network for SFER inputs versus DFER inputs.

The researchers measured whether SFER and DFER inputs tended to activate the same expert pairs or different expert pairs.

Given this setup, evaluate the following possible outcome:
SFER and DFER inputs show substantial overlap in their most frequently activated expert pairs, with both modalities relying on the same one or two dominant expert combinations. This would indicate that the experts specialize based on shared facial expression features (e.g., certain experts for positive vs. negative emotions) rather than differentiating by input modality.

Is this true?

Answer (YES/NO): NO